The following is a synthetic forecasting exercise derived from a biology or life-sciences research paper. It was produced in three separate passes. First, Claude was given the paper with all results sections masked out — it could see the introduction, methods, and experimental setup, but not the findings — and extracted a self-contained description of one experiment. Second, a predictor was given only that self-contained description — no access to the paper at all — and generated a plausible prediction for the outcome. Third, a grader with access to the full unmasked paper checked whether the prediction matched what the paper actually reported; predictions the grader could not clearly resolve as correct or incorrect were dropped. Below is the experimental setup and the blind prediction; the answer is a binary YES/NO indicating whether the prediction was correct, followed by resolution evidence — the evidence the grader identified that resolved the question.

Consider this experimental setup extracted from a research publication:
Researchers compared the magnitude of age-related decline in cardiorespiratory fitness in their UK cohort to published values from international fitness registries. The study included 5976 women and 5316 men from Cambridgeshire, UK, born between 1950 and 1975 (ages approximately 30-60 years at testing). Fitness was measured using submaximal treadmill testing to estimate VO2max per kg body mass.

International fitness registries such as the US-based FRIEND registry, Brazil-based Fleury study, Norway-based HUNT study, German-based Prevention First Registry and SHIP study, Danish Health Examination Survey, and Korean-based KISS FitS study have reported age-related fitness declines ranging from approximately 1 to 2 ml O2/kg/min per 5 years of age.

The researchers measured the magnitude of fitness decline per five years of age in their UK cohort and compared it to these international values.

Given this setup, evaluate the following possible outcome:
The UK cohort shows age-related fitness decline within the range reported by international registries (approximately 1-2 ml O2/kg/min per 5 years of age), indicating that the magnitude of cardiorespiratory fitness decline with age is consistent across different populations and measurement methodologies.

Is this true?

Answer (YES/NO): NO